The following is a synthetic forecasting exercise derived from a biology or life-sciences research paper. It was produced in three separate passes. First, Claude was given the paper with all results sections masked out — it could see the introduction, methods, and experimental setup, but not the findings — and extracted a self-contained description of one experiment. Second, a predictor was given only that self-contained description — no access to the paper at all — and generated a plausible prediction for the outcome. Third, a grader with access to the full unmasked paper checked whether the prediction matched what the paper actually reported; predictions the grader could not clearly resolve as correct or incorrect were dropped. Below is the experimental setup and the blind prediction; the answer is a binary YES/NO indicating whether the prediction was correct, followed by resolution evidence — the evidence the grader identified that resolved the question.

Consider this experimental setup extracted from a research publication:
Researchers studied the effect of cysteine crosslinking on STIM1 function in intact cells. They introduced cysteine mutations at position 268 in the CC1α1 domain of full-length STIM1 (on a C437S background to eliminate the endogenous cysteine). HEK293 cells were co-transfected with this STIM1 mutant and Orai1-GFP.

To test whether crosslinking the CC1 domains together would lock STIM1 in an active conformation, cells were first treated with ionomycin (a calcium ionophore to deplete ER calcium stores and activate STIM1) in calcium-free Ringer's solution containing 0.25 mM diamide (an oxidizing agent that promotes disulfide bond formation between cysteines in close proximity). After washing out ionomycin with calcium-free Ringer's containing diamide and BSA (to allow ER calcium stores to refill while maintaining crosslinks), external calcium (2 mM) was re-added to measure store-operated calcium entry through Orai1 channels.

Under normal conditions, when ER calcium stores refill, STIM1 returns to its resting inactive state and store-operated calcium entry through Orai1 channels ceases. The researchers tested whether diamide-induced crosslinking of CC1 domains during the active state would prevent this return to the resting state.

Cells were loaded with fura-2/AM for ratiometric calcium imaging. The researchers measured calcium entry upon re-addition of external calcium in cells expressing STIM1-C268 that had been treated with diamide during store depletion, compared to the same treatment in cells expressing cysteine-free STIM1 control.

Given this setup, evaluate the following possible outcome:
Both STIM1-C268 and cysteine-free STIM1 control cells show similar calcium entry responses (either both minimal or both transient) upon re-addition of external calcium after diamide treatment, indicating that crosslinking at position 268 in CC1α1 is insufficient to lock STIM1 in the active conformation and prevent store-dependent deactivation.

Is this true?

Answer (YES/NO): NO